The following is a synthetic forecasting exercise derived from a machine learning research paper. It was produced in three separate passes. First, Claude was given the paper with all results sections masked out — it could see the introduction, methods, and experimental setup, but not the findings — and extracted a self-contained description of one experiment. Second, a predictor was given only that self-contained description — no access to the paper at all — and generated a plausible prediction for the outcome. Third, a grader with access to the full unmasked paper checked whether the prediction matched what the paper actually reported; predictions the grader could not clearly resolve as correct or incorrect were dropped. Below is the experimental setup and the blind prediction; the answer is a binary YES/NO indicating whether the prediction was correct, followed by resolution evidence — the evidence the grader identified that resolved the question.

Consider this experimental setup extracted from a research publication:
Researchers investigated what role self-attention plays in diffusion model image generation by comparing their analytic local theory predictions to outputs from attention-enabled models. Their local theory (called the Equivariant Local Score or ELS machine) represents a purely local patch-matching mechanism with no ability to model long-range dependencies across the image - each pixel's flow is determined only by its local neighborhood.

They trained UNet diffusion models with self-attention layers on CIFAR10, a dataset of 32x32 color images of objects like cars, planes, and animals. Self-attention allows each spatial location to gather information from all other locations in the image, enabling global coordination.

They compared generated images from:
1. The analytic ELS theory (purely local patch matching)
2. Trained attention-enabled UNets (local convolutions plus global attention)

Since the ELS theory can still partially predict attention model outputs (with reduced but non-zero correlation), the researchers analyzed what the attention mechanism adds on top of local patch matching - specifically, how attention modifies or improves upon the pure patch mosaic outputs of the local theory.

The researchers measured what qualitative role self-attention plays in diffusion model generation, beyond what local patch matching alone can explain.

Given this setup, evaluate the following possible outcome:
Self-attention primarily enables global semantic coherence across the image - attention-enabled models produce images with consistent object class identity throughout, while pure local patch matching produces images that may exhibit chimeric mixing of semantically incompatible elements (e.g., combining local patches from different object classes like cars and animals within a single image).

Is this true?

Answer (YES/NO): YES